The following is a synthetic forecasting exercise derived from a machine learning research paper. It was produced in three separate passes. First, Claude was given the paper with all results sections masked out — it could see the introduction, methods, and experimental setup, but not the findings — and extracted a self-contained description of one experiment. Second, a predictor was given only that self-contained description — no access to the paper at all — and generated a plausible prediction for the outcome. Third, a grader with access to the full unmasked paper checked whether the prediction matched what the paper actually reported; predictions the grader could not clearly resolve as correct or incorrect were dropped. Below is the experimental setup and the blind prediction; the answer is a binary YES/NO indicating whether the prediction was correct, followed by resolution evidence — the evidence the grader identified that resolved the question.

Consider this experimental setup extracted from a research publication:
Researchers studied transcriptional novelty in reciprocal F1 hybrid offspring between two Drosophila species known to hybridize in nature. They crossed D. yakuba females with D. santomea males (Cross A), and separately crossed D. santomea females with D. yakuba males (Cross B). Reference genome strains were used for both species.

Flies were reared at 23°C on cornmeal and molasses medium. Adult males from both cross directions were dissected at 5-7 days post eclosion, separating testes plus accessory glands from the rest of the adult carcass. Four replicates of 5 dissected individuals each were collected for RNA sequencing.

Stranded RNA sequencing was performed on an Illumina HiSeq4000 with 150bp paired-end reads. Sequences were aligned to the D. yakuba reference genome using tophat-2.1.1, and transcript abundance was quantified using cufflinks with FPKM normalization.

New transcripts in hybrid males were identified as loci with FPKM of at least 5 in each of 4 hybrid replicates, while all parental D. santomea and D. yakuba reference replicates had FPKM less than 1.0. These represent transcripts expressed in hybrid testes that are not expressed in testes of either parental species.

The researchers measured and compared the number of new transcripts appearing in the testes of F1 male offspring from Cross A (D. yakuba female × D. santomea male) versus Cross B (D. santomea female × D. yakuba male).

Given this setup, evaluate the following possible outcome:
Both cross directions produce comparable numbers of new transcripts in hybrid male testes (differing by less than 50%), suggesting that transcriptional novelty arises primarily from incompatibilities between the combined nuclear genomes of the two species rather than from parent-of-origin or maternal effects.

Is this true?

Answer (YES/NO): NO